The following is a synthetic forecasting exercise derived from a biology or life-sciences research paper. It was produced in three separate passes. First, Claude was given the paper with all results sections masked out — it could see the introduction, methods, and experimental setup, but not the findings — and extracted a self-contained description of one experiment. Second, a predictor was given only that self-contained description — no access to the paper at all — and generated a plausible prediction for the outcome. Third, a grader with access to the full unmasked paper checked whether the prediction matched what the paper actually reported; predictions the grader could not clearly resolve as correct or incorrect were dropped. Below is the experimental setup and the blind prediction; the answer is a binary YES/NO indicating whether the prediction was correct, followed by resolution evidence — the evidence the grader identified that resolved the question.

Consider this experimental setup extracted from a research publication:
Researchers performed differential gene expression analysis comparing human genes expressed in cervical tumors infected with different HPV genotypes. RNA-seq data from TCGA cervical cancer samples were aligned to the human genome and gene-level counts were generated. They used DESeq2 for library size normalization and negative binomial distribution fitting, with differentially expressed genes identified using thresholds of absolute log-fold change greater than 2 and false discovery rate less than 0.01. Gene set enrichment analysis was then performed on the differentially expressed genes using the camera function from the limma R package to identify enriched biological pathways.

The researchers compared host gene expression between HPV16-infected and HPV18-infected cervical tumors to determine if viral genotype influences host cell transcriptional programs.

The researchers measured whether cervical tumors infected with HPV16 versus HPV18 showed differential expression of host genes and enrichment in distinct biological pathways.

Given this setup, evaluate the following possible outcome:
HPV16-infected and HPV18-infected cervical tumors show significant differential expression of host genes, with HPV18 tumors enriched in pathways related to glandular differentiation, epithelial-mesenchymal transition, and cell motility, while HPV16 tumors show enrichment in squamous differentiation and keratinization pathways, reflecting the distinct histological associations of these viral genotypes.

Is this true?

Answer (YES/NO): NO